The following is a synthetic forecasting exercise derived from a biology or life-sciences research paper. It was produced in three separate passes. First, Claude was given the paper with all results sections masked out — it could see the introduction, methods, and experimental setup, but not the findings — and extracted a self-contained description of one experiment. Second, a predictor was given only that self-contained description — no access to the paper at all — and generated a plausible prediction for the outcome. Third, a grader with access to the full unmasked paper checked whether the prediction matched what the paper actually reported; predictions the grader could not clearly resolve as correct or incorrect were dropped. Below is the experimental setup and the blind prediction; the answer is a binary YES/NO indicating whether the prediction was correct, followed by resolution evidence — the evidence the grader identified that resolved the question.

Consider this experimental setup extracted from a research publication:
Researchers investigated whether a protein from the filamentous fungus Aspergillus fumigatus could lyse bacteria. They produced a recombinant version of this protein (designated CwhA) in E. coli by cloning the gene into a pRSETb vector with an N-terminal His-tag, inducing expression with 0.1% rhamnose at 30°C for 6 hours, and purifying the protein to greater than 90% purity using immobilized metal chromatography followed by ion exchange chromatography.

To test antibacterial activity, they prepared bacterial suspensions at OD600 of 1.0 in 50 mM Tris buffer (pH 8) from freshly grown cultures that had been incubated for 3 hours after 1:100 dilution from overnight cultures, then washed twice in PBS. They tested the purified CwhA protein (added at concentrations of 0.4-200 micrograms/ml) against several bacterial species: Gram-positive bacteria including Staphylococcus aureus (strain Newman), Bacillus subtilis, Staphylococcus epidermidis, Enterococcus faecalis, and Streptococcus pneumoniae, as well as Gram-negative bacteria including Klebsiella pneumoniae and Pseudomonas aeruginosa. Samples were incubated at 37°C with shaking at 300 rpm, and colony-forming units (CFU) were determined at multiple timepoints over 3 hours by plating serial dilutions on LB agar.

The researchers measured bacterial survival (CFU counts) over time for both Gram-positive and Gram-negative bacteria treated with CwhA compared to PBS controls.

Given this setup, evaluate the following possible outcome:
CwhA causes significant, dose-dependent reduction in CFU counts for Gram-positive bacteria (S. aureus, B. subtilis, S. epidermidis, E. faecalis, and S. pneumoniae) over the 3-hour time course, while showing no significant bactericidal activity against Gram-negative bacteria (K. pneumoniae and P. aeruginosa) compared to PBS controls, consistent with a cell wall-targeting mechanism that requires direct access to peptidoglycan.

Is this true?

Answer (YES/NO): NO